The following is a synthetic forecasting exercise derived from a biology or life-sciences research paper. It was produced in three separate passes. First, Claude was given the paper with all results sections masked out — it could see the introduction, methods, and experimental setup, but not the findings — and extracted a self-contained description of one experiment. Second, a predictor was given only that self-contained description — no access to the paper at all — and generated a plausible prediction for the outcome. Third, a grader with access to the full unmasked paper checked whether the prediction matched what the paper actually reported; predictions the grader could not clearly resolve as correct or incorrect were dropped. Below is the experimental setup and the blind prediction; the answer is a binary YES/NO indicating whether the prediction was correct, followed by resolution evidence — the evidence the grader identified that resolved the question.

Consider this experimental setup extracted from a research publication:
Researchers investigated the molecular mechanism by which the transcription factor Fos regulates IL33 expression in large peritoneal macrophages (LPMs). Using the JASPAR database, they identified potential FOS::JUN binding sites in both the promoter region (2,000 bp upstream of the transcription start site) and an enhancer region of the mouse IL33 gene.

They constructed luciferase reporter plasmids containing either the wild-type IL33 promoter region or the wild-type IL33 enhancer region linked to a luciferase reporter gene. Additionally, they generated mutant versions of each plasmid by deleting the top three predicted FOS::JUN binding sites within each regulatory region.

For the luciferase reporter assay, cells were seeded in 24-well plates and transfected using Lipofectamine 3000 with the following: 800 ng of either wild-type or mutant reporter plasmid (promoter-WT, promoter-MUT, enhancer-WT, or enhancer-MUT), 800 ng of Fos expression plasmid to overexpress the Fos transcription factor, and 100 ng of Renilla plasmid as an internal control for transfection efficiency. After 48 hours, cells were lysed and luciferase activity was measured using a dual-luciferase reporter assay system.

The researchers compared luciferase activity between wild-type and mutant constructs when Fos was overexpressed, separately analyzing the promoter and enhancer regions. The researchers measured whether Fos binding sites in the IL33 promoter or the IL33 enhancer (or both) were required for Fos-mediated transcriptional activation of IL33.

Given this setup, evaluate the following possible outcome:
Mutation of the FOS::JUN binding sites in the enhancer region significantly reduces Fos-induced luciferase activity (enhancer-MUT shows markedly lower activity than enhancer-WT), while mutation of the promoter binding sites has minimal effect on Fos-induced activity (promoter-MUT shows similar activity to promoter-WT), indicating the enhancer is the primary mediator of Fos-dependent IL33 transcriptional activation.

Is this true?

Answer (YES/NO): YES